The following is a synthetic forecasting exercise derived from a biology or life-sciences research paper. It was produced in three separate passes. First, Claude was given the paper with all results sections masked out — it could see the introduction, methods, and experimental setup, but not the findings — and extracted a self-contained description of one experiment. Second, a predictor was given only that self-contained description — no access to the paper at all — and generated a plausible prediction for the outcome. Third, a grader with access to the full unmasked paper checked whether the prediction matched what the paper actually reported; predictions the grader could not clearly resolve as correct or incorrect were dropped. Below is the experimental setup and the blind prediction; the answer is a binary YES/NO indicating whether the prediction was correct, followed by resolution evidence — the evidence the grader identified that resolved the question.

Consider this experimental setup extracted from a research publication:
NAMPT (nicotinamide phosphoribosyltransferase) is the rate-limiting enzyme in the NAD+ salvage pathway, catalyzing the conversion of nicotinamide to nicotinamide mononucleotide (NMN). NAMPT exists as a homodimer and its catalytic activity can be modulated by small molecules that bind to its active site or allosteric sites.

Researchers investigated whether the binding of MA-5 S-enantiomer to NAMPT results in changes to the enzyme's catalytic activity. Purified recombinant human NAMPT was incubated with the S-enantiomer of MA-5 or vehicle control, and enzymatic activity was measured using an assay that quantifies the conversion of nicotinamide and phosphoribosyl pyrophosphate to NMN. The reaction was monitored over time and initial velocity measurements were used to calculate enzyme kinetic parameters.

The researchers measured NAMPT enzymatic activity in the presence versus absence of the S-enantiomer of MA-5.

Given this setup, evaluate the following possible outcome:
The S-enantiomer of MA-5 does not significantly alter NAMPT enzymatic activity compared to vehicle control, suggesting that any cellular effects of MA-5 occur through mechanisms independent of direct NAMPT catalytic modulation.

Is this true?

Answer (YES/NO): NO